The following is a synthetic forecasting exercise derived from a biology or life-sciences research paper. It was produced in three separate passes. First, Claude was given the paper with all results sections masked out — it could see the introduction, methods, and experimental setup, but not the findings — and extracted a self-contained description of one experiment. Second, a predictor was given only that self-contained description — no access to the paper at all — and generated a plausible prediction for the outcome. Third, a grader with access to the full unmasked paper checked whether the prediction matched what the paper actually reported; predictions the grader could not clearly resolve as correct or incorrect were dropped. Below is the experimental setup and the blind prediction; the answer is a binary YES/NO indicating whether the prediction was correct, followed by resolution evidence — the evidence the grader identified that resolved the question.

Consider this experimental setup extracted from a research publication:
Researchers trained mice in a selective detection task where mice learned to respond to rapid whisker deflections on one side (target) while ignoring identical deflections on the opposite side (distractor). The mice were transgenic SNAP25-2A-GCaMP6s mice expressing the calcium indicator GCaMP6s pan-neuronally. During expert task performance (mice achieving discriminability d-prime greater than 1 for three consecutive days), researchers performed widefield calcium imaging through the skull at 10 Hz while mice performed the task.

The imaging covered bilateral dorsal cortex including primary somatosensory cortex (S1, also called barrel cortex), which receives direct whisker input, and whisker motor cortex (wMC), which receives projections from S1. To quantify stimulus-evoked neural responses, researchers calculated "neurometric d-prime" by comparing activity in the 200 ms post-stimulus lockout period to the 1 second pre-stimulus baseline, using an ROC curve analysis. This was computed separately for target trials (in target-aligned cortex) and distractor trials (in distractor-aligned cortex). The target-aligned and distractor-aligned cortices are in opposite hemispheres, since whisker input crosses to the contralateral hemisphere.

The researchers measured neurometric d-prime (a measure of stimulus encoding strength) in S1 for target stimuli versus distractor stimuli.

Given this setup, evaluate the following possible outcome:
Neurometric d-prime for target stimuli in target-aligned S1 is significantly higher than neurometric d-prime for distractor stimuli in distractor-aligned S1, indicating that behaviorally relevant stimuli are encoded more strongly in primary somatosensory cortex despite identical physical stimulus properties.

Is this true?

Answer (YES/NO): NO